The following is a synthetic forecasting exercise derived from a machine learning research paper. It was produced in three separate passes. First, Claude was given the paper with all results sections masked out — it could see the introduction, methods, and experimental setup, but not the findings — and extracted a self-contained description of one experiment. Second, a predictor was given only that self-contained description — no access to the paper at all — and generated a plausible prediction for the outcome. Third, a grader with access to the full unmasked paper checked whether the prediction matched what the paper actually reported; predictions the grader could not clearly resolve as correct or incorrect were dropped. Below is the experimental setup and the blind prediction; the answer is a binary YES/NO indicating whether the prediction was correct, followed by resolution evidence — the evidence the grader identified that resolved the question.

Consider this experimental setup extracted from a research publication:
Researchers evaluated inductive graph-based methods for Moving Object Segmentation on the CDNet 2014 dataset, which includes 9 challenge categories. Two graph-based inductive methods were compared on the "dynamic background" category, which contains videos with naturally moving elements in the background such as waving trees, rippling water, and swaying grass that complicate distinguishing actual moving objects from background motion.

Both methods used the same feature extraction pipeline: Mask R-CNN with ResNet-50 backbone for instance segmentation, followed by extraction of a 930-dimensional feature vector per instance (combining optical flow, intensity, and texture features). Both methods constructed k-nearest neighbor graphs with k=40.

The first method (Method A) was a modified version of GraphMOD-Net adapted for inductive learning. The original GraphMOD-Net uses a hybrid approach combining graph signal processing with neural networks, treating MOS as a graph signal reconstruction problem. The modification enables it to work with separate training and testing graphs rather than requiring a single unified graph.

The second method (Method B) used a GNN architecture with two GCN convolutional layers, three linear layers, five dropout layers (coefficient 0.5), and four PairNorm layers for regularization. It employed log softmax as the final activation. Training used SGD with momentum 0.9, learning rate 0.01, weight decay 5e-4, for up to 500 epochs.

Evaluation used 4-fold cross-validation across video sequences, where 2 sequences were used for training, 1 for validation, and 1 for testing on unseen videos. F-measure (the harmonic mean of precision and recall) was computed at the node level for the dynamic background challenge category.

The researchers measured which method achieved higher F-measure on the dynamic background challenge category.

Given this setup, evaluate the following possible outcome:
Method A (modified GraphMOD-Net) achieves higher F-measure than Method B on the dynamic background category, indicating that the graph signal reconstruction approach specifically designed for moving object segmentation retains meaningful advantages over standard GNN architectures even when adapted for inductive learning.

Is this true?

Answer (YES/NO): YES